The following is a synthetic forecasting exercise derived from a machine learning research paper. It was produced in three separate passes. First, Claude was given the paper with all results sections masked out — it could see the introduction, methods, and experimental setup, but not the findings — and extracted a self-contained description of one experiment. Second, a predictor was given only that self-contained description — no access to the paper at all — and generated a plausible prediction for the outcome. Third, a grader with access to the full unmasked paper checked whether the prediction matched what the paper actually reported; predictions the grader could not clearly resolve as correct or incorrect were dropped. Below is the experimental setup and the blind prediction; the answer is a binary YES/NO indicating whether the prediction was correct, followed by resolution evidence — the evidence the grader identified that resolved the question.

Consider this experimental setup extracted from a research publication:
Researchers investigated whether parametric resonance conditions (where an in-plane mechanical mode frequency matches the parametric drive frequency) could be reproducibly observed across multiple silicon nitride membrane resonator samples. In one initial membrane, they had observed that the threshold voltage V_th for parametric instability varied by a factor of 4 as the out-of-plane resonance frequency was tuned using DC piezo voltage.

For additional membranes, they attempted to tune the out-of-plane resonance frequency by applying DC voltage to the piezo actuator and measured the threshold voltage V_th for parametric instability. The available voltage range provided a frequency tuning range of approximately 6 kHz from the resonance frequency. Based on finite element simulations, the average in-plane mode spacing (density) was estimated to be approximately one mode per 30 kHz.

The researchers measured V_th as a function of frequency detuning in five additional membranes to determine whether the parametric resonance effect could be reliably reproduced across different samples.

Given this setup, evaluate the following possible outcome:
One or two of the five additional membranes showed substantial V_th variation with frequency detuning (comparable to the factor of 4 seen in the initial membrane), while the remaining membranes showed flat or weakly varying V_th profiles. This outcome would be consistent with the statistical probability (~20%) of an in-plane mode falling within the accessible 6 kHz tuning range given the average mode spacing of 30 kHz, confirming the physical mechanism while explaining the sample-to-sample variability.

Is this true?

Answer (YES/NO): NO